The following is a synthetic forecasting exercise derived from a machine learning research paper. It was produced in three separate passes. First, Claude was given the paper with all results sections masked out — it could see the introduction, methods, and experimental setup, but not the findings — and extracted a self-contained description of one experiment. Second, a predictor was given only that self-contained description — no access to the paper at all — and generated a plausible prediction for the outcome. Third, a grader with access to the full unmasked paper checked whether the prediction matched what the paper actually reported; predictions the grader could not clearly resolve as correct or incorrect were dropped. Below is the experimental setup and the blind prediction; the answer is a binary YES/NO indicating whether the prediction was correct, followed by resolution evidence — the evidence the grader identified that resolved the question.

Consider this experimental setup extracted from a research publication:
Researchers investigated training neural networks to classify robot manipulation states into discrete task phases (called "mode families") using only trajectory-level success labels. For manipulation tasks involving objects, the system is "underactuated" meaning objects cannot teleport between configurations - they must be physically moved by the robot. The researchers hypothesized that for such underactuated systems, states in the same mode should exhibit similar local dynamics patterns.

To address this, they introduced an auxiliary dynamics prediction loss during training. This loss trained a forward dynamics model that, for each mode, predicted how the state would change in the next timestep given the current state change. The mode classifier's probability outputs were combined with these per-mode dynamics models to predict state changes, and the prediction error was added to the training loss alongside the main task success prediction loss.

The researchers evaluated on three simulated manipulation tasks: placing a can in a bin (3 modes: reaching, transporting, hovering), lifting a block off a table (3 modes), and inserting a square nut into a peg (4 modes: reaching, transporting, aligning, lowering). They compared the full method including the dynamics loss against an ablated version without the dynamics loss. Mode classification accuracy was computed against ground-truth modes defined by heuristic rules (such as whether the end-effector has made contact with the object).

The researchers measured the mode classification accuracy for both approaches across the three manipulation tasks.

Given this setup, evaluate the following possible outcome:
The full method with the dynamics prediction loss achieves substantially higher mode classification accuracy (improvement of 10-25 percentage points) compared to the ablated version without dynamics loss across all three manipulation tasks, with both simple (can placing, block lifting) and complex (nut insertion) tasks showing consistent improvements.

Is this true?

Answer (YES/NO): NO